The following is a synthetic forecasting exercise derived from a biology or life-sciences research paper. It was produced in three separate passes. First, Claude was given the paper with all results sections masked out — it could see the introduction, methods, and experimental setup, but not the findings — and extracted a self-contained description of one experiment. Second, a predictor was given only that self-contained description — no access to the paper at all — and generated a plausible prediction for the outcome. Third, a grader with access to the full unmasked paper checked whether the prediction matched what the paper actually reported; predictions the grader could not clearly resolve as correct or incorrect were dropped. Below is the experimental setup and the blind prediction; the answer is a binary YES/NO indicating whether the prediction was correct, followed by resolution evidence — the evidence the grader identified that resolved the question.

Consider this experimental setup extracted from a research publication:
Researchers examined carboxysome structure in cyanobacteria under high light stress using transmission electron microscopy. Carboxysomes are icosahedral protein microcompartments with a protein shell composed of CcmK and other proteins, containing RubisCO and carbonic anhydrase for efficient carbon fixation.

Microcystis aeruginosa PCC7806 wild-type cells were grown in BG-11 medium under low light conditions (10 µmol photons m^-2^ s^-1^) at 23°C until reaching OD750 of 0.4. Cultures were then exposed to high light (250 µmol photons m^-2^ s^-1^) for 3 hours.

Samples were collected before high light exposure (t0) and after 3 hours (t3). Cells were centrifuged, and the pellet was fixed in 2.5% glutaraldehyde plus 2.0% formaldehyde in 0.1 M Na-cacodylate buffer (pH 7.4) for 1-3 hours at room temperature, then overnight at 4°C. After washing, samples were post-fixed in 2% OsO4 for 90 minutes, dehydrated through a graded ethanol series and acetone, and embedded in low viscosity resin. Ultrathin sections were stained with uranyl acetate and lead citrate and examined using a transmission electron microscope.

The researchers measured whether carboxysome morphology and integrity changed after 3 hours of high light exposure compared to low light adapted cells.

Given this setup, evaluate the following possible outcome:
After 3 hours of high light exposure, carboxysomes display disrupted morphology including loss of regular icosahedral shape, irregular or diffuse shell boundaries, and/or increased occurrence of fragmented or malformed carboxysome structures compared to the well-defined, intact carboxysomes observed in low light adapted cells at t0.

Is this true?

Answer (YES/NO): NO